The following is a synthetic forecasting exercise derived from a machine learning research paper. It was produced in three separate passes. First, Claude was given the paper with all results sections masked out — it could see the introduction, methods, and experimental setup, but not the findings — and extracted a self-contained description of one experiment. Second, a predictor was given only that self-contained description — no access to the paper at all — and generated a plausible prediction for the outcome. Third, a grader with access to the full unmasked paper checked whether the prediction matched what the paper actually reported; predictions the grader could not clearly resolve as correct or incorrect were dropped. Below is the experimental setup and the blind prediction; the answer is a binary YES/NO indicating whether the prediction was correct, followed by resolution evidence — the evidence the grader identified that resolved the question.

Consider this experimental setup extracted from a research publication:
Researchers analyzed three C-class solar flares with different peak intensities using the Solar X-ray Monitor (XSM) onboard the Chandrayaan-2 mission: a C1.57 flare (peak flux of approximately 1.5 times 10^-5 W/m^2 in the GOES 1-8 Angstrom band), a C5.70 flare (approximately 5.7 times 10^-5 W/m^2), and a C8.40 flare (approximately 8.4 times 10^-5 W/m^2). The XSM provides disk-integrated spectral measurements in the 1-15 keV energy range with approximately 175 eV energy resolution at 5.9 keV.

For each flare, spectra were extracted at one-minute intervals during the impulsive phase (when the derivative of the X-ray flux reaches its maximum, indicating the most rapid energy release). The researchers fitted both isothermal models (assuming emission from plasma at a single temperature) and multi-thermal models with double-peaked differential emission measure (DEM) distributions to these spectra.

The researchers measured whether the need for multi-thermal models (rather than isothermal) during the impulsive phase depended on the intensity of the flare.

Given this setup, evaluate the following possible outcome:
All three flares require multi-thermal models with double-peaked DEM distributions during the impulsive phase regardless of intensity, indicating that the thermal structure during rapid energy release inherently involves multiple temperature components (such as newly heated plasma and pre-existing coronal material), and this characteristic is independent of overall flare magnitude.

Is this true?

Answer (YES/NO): NO